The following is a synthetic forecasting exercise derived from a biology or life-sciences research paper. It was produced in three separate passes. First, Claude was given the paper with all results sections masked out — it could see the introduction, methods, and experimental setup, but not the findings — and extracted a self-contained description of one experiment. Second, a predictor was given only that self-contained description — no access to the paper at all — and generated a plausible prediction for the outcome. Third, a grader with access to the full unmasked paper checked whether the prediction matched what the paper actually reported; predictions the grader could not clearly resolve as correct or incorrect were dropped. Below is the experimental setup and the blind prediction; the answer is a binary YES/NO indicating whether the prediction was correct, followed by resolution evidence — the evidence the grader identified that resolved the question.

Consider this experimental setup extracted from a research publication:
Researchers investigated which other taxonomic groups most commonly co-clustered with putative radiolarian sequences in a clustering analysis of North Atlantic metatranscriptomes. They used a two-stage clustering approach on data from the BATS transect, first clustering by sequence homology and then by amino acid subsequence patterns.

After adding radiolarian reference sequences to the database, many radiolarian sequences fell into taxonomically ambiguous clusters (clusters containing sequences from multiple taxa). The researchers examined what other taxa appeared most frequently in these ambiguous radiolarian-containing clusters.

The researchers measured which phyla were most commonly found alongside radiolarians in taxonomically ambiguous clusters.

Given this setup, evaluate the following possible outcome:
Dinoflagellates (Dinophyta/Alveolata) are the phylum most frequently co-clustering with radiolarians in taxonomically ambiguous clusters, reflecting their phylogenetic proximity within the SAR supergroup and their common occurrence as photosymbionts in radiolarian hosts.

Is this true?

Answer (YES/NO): YES